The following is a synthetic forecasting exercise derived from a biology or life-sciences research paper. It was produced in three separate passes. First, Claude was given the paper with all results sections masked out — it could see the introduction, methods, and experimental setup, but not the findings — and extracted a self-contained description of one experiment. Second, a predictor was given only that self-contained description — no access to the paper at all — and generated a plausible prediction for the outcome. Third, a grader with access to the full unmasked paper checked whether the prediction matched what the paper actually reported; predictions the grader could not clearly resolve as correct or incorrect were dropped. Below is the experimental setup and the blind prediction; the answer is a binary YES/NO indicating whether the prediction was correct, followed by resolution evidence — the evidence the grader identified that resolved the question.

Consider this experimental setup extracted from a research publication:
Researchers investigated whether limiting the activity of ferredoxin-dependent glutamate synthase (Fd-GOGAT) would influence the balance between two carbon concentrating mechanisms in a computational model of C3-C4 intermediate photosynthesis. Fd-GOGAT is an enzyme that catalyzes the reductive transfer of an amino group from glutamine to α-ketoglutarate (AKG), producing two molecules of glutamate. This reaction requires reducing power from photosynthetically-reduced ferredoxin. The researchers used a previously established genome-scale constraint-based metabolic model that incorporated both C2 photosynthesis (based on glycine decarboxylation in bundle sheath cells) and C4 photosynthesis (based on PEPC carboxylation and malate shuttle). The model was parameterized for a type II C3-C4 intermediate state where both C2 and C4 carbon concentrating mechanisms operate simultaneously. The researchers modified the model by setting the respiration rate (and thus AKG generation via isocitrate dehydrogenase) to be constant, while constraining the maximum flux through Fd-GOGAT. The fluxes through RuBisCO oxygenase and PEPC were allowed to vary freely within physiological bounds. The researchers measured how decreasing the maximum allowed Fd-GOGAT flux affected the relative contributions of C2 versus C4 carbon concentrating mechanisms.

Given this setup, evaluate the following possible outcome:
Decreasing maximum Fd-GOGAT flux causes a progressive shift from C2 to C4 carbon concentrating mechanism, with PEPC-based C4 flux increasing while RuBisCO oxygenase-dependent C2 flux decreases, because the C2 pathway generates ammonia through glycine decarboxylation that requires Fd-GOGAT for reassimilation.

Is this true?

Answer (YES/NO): YES